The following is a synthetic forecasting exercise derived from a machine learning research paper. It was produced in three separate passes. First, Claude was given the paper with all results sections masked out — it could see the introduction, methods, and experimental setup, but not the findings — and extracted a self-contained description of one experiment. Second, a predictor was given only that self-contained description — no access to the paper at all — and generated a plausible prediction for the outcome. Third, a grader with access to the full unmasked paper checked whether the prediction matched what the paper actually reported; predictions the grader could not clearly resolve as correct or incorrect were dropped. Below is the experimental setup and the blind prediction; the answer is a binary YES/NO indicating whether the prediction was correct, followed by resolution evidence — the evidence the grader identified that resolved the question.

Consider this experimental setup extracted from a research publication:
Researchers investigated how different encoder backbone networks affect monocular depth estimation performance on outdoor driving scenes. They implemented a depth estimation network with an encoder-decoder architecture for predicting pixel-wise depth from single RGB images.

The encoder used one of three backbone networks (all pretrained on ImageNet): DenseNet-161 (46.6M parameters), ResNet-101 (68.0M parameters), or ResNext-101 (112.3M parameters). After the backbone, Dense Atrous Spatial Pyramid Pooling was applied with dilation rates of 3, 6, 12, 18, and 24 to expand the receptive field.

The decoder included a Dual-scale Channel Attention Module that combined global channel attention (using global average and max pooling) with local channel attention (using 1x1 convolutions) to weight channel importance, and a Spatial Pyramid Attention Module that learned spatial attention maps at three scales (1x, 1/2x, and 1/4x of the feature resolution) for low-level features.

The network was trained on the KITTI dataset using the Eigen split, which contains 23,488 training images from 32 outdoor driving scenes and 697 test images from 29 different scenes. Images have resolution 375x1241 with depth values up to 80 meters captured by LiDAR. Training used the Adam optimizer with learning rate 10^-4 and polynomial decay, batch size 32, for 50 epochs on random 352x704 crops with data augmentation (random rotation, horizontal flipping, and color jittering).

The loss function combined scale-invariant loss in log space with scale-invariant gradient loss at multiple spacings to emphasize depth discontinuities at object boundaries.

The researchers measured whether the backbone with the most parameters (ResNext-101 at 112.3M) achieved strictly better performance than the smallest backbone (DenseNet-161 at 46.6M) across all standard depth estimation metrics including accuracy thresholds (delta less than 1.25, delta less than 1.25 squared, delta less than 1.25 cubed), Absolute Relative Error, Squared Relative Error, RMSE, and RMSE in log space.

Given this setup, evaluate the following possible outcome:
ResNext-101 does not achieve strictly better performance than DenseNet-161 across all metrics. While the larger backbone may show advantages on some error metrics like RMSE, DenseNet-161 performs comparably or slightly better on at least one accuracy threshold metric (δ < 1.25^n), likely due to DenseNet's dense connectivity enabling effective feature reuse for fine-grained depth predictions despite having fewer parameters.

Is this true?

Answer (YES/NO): NO